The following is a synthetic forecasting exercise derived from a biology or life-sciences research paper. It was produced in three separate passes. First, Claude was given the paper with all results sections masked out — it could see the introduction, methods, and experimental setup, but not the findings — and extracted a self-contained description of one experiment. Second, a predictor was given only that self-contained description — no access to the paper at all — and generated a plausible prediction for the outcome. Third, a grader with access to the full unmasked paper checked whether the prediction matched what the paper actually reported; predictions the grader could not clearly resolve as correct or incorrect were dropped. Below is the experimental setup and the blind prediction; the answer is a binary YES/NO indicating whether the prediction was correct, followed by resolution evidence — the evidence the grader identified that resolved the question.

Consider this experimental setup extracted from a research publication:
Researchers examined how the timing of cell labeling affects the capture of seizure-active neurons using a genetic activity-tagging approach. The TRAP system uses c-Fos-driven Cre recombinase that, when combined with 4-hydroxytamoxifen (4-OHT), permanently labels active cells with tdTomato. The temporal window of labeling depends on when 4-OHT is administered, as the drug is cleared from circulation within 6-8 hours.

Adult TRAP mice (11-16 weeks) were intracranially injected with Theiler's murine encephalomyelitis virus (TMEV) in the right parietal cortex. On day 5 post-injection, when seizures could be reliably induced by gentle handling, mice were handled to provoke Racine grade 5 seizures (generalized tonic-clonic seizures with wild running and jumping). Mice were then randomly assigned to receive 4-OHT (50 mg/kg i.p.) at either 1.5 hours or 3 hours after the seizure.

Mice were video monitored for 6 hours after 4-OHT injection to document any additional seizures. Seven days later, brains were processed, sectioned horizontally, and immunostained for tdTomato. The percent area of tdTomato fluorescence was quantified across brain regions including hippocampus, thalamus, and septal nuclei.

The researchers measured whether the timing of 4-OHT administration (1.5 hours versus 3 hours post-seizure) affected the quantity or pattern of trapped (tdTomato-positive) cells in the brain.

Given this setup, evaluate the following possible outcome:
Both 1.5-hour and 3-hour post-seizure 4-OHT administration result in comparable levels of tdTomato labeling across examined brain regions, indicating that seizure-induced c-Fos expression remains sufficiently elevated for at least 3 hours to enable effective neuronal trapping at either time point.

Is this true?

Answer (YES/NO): NO